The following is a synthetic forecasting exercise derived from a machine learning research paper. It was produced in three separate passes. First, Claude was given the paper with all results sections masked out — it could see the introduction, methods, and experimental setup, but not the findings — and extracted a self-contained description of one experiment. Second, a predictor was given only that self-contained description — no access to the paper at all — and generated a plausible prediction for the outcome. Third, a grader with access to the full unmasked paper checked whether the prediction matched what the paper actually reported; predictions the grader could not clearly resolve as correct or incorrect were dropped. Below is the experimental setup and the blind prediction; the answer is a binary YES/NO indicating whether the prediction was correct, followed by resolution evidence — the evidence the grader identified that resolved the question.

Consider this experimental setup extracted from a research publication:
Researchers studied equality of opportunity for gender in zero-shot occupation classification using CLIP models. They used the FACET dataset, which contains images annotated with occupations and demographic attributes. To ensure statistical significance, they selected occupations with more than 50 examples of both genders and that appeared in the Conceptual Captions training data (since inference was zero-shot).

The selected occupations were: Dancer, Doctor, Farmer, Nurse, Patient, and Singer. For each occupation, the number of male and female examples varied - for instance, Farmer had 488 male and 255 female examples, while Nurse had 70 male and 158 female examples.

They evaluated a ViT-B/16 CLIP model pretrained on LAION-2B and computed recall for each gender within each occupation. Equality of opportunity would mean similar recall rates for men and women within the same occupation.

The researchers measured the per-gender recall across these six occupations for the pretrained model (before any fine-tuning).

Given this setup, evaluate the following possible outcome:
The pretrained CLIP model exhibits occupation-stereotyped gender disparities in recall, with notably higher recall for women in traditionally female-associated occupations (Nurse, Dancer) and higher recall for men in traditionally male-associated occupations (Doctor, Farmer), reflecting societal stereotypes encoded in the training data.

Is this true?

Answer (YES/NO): YES